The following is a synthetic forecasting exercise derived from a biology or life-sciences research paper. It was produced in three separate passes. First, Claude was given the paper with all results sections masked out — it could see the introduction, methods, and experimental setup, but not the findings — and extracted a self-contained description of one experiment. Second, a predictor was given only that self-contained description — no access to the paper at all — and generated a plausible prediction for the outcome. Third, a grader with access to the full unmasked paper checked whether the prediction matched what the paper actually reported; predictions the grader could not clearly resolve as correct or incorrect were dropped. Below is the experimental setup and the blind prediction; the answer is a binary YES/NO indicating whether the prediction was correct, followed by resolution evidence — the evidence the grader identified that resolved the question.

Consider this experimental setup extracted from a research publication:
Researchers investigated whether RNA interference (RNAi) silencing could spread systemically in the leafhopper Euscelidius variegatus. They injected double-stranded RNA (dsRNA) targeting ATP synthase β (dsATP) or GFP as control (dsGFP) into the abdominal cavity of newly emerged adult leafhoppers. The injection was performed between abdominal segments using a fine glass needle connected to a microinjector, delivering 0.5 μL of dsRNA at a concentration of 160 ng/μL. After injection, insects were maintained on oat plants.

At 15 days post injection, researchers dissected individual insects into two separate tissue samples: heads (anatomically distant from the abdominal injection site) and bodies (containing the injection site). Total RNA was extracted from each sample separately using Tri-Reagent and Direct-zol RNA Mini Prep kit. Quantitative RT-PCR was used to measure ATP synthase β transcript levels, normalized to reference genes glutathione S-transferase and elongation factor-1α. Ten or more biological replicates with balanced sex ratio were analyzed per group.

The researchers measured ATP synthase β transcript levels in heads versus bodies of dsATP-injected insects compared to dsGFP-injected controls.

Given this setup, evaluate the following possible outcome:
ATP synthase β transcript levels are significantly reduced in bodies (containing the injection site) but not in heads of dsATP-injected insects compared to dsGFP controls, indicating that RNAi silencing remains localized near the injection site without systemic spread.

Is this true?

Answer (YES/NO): NO